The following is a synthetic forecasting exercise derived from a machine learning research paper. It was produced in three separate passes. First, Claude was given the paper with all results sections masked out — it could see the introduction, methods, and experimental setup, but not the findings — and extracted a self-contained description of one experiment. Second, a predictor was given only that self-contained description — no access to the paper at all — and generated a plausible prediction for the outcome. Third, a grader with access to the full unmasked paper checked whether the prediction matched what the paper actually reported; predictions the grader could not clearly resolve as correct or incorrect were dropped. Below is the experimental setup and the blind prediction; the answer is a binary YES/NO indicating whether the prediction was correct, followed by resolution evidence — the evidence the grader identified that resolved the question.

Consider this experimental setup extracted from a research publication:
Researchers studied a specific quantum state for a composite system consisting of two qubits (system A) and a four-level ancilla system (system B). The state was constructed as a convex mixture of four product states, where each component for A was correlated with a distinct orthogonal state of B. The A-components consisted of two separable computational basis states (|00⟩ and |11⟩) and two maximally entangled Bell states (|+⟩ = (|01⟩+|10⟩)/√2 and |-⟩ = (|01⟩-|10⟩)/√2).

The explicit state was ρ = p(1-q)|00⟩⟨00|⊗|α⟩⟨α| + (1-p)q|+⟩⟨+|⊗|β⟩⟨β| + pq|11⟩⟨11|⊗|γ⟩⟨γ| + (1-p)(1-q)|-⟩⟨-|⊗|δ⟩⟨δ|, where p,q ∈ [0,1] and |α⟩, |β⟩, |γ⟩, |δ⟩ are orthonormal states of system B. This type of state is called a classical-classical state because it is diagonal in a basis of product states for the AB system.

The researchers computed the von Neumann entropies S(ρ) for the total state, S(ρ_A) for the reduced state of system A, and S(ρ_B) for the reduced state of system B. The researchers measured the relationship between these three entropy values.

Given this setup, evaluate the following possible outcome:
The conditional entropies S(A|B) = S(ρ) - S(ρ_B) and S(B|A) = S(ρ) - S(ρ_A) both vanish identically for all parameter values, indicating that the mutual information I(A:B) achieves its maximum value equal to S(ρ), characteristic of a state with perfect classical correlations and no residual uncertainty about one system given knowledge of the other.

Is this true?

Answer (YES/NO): YES